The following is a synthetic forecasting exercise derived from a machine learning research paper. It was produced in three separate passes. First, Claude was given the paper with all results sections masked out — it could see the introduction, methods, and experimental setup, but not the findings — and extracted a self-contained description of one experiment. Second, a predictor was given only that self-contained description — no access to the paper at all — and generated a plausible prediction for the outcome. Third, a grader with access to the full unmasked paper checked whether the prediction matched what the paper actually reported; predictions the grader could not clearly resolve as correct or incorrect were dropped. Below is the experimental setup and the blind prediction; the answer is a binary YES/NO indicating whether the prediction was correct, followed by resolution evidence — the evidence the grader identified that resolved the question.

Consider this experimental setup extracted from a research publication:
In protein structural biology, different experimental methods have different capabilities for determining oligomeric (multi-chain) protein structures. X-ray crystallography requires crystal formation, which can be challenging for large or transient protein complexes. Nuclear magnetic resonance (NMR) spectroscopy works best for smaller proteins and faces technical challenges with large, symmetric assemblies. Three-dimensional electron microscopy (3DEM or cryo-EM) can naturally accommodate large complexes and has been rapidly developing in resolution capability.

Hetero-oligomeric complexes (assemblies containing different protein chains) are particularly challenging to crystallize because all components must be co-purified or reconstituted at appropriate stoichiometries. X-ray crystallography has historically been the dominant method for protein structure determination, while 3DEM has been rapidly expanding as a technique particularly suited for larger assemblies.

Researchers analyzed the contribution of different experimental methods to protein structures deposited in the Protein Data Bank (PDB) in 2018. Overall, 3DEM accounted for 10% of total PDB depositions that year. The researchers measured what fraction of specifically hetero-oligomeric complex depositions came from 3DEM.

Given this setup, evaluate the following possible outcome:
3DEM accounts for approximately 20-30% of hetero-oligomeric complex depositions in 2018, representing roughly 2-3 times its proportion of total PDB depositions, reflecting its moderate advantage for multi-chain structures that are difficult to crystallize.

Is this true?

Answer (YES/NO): NO